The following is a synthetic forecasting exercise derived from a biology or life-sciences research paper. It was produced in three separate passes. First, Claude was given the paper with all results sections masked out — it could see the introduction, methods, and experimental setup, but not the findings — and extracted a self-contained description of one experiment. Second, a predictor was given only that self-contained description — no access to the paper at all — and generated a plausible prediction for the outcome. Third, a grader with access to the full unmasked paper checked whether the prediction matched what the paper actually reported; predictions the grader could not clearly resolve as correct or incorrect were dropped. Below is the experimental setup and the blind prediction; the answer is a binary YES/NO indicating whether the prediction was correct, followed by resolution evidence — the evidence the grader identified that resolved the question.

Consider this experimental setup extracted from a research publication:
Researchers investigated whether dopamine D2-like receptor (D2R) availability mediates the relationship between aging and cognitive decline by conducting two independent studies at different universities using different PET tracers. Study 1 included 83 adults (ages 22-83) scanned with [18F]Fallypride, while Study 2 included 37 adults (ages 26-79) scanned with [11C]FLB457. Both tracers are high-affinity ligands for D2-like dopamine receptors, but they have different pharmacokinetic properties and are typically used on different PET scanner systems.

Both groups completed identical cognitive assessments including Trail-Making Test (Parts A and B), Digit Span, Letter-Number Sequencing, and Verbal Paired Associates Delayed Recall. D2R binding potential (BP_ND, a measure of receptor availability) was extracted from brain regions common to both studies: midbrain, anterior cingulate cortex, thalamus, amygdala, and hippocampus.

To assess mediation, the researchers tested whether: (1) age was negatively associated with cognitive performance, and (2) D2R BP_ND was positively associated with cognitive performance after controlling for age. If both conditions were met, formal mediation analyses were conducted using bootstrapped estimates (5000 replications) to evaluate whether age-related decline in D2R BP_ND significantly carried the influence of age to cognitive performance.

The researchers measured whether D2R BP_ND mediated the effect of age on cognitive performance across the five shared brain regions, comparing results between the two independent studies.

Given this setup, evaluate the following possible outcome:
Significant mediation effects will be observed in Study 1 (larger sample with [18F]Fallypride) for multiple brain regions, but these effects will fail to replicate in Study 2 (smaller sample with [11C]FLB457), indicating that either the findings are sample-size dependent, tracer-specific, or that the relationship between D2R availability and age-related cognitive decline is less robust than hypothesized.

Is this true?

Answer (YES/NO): NO